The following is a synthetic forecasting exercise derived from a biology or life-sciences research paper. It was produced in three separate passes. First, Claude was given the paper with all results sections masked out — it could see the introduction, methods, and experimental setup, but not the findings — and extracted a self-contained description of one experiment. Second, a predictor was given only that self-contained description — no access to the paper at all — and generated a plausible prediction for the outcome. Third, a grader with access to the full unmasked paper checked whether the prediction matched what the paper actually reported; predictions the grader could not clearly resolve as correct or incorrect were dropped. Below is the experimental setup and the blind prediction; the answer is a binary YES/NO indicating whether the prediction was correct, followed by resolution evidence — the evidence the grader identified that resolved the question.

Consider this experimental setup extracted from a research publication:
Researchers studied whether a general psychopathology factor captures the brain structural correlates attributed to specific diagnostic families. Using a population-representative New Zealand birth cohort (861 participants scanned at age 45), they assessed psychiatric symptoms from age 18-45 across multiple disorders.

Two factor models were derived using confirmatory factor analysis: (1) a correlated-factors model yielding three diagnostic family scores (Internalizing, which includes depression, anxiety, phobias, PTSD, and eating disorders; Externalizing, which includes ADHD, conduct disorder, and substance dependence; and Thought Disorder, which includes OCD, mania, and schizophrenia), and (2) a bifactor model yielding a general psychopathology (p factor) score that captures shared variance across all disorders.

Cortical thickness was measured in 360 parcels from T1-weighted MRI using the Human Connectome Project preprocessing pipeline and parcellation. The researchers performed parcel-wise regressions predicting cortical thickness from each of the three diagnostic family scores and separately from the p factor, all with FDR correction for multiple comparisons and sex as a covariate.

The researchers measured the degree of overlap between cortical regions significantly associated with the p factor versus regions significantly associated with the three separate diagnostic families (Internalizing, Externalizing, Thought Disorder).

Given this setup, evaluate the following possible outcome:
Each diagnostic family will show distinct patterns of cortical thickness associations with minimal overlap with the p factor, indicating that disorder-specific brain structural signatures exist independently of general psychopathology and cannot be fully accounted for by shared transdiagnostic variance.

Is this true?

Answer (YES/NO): NO